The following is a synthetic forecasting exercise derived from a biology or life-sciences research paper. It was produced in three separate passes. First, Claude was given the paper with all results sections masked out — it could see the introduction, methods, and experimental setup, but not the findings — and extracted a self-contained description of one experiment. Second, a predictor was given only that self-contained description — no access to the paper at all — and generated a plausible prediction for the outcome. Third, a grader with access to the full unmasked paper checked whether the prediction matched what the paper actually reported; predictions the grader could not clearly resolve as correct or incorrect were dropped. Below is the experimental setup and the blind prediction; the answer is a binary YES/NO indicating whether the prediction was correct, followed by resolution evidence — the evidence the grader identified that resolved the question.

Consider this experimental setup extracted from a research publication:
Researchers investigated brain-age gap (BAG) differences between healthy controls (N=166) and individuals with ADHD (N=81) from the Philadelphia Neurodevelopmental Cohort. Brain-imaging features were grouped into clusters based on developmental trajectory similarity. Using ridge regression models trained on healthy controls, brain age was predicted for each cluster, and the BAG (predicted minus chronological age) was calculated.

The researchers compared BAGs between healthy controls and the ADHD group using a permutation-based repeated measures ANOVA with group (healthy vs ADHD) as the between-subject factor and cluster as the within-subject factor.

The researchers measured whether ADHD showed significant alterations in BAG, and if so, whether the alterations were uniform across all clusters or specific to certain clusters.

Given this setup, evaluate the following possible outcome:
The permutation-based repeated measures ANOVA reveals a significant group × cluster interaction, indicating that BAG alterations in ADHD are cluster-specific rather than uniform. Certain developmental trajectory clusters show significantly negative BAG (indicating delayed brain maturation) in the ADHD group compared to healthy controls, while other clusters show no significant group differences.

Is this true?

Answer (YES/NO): YES